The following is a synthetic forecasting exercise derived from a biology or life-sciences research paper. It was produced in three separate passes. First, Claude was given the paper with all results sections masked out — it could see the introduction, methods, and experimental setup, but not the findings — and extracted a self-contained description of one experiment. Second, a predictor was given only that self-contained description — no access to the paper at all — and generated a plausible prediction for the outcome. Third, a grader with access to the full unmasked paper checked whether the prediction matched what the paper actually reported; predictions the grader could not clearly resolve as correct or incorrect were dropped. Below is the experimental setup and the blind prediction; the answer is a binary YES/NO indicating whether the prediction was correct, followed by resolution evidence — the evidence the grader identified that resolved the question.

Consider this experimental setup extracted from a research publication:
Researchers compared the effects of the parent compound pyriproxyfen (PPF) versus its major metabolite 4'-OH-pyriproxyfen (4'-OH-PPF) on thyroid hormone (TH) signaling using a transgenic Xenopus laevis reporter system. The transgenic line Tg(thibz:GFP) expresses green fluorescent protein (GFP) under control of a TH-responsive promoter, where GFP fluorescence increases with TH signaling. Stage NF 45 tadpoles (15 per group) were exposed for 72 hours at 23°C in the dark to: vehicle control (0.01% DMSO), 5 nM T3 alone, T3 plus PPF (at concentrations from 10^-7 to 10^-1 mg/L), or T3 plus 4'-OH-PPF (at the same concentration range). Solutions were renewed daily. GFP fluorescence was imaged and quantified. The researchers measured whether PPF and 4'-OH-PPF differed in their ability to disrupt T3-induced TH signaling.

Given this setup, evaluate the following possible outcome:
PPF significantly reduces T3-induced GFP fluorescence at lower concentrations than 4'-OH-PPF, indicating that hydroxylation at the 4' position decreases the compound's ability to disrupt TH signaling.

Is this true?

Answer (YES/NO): NO